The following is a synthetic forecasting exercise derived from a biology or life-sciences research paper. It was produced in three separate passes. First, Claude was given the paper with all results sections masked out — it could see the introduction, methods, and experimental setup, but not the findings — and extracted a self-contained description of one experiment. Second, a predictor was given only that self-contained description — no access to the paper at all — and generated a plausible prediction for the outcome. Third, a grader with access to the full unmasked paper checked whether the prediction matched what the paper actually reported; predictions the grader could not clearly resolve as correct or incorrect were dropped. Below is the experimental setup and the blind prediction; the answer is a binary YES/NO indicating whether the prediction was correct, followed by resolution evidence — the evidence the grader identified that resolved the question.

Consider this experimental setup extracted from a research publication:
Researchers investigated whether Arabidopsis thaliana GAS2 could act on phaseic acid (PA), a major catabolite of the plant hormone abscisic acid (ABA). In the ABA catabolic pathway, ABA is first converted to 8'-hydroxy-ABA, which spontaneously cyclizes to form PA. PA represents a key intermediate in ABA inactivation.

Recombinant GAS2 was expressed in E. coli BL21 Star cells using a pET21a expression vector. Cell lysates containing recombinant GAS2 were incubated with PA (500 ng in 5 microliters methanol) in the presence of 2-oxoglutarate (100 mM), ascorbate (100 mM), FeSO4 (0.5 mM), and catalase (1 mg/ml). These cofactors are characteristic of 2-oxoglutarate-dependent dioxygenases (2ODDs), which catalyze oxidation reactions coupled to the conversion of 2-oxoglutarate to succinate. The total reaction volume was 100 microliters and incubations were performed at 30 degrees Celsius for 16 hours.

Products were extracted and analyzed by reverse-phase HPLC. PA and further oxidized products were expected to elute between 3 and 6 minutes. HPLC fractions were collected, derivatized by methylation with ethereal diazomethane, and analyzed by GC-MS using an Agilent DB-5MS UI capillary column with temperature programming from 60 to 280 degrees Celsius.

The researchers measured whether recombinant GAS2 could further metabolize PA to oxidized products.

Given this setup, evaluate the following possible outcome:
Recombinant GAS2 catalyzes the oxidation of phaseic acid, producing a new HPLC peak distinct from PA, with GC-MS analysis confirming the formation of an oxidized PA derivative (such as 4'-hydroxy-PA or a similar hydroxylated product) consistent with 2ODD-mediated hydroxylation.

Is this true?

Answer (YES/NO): NO